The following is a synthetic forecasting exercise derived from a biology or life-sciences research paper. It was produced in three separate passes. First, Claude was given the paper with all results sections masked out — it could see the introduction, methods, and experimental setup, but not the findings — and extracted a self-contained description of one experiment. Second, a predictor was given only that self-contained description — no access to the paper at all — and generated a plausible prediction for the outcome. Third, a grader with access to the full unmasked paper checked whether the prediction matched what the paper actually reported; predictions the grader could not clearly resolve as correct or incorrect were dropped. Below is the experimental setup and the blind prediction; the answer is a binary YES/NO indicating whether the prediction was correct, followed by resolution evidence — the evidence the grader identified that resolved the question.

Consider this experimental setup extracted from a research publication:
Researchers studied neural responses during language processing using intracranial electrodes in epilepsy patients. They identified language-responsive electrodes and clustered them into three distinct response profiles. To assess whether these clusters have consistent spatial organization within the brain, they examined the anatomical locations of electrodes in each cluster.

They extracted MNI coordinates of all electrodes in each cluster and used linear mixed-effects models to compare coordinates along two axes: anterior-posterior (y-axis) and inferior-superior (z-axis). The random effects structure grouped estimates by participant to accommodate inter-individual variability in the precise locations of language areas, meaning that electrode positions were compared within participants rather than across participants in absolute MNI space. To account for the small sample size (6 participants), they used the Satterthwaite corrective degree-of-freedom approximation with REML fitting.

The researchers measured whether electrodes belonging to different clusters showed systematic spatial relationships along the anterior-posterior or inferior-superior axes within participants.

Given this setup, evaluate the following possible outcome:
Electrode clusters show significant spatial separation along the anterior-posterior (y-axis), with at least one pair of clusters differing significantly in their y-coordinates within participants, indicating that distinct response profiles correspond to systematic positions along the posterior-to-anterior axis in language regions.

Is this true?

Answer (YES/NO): YES